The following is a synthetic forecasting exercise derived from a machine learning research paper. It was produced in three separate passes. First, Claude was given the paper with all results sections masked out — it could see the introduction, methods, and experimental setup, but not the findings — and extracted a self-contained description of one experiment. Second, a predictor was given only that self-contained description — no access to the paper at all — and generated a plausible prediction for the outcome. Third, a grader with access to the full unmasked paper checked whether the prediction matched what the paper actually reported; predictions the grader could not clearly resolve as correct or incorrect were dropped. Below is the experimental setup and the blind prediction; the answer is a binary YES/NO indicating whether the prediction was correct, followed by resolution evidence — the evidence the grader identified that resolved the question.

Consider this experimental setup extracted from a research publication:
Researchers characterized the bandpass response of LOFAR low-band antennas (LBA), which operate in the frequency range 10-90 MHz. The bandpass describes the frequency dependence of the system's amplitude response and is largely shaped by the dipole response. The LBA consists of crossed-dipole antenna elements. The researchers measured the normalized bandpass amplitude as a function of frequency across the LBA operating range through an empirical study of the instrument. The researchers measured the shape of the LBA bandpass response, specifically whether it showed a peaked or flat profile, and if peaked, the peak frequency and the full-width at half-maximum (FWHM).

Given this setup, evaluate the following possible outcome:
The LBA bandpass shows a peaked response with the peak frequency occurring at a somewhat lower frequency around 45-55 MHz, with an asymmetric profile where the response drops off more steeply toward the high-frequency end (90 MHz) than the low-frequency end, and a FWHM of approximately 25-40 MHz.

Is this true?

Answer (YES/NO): NO